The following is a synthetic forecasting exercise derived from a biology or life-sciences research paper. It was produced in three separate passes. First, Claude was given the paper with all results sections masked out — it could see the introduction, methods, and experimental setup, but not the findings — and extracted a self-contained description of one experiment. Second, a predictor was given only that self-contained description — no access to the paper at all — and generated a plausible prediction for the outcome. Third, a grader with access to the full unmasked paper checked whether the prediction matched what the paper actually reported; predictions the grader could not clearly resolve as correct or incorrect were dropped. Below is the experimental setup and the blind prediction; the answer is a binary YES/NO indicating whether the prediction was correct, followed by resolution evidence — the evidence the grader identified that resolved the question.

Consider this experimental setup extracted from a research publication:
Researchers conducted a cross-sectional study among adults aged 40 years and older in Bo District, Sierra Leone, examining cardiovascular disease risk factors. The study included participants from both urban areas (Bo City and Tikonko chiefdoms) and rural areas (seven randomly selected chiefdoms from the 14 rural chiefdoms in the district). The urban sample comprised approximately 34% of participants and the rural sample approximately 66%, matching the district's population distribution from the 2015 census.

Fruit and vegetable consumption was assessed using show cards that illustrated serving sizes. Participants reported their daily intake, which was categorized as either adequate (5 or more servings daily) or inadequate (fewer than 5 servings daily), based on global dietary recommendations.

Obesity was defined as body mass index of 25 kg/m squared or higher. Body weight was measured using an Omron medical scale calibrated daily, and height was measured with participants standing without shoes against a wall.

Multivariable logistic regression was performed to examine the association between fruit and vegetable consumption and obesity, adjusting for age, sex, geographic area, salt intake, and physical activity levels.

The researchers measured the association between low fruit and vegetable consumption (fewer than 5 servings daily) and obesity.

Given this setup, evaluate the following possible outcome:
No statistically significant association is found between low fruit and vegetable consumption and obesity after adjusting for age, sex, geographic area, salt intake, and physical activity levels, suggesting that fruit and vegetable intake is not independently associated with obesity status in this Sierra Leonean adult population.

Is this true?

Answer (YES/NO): NO